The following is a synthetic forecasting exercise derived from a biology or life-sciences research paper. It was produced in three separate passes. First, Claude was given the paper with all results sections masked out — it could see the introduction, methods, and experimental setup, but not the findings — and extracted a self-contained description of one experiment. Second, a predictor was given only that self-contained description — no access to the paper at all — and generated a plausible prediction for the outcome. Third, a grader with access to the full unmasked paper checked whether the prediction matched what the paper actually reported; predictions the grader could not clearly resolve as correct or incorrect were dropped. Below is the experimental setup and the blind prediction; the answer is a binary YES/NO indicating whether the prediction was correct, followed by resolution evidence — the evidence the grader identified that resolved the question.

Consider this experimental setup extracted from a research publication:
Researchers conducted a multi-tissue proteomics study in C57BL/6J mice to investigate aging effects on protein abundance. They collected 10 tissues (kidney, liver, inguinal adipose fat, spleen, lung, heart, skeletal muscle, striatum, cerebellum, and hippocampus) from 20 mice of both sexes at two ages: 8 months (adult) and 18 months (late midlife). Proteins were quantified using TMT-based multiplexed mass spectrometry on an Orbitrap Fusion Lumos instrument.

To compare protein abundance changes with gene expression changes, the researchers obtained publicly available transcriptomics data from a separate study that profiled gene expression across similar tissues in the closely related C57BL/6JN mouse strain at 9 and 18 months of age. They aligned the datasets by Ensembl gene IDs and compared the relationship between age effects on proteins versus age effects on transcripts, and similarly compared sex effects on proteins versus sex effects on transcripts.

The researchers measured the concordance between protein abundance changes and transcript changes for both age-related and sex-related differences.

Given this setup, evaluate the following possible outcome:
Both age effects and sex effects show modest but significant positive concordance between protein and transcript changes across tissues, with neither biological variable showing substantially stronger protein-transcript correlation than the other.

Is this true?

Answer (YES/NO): NO